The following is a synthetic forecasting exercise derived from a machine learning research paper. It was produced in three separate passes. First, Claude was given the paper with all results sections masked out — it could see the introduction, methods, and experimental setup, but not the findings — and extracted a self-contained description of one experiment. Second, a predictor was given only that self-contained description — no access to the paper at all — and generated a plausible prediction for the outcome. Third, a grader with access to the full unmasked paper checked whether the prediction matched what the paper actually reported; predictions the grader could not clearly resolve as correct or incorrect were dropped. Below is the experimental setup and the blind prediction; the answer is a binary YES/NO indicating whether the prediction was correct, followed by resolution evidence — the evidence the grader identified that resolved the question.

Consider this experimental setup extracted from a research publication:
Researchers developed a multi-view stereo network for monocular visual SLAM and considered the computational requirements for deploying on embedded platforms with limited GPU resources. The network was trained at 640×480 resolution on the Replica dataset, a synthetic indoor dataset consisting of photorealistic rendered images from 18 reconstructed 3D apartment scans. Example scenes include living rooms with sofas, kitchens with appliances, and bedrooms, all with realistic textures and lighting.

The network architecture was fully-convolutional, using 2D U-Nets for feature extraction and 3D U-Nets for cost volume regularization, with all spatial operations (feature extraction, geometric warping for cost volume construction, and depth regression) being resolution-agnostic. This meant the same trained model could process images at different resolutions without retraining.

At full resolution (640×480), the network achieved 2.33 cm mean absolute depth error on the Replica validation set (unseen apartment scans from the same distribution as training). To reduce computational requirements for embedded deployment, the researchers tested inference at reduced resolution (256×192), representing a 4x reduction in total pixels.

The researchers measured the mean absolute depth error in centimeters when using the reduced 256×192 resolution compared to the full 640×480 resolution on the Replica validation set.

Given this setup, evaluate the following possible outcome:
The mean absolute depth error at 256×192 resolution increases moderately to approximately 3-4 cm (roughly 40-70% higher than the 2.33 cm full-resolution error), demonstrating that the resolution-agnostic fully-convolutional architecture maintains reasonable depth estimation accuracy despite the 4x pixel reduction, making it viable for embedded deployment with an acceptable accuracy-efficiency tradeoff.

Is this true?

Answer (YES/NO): NO